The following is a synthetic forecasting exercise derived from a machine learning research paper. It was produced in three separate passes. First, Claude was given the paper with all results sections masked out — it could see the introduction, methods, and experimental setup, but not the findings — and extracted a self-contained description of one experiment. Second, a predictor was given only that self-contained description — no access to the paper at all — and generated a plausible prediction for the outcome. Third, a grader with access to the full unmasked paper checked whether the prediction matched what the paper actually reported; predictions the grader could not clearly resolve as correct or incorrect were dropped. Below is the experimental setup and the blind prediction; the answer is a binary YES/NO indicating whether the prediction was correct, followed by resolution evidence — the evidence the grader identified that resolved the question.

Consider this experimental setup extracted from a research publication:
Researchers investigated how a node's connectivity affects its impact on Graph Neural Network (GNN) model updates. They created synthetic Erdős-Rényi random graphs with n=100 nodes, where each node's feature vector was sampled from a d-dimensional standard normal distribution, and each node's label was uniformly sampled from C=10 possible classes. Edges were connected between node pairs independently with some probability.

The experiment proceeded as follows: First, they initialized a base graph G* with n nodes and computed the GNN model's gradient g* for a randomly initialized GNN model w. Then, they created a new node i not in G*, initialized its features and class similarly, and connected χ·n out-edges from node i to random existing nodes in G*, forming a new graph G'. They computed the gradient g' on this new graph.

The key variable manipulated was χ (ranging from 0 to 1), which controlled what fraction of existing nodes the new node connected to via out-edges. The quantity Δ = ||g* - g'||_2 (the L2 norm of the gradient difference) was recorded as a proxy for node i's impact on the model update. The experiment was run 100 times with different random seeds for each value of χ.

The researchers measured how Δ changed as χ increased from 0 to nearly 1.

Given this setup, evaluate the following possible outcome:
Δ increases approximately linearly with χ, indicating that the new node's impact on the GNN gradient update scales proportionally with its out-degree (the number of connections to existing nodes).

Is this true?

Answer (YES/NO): YES